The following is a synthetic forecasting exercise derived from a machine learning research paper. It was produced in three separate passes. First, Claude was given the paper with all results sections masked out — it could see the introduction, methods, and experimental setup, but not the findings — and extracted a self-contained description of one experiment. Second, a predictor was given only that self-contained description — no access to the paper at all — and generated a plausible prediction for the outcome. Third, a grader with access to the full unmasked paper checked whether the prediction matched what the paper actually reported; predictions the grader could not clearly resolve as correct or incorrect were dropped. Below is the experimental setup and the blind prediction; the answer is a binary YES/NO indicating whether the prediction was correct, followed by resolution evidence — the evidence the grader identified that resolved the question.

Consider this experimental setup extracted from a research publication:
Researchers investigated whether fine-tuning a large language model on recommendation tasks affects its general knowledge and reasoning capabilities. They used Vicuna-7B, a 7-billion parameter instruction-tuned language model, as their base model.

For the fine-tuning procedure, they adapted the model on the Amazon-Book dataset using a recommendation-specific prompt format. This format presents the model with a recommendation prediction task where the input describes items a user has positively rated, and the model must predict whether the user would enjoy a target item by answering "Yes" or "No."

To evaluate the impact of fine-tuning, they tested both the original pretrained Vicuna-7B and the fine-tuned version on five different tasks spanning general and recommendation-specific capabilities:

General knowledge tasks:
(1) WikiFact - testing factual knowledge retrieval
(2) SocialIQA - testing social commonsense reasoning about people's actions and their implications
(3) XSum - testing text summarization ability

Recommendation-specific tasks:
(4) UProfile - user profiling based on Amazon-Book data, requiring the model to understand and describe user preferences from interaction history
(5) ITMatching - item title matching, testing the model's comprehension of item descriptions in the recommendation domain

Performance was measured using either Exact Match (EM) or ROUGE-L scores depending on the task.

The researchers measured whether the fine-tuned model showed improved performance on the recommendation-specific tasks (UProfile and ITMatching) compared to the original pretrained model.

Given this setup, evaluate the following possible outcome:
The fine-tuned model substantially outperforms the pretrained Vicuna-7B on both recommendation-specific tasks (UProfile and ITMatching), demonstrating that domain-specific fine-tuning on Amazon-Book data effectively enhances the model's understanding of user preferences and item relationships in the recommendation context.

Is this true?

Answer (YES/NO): NO